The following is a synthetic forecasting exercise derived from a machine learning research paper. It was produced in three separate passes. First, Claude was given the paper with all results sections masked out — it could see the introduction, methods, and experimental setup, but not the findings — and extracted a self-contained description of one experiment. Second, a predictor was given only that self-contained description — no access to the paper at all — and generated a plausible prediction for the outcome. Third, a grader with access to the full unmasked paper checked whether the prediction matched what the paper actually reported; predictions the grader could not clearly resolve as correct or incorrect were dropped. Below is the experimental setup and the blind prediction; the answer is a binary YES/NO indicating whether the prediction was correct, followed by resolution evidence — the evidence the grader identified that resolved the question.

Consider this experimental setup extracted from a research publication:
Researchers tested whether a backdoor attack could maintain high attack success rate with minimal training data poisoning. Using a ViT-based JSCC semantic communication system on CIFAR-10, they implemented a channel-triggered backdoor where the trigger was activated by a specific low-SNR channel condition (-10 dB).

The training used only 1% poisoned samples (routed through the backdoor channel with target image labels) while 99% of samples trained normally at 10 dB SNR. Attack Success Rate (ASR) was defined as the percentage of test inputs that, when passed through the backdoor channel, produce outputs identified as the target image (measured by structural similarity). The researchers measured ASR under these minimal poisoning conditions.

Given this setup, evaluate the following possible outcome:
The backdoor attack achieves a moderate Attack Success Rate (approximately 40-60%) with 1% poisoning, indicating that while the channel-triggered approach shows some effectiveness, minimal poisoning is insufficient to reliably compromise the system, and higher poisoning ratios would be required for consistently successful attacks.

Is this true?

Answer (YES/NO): NO